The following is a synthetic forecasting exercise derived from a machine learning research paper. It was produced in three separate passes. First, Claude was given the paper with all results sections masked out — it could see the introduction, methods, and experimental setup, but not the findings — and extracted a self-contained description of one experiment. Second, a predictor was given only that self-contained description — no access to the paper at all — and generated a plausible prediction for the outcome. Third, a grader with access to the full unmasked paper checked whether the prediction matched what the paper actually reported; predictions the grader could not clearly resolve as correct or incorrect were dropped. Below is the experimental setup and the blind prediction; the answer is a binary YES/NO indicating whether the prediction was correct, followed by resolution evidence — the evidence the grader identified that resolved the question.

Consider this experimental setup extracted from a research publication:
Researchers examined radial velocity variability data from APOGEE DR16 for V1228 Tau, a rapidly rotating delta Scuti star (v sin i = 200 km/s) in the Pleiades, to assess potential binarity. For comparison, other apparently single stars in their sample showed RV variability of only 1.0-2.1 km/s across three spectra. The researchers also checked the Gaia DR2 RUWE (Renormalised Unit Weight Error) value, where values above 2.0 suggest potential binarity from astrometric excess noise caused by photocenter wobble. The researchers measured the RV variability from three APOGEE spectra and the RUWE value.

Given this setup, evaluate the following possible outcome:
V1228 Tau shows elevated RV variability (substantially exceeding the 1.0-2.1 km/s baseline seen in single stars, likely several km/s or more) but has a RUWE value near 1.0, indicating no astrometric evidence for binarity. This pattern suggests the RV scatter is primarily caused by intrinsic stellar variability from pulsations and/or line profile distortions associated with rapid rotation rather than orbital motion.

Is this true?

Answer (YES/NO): NO